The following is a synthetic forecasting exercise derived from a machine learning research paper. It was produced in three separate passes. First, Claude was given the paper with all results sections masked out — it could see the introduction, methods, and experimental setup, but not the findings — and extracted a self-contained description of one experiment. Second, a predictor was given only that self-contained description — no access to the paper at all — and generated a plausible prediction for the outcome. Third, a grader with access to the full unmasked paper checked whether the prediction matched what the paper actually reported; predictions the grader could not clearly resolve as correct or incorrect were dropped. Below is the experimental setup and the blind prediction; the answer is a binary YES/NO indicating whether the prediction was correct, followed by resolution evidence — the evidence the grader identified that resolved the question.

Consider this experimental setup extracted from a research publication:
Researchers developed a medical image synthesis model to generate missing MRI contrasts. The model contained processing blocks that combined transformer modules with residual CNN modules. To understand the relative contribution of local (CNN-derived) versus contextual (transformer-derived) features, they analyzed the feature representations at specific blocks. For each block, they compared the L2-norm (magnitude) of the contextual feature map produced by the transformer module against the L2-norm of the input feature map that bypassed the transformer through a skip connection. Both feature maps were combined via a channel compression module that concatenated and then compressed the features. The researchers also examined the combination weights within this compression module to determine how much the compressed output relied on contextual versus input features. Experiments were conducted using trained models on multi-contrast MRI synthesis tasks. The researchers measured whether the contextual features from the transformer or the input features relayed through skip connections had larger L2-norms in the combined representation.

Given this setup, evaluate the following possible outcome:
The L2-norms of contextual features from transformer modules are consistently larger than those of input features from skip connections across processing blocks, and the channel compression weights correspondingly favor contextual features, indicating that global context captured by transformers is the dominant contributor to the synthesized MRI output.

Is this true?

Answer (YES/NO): NO